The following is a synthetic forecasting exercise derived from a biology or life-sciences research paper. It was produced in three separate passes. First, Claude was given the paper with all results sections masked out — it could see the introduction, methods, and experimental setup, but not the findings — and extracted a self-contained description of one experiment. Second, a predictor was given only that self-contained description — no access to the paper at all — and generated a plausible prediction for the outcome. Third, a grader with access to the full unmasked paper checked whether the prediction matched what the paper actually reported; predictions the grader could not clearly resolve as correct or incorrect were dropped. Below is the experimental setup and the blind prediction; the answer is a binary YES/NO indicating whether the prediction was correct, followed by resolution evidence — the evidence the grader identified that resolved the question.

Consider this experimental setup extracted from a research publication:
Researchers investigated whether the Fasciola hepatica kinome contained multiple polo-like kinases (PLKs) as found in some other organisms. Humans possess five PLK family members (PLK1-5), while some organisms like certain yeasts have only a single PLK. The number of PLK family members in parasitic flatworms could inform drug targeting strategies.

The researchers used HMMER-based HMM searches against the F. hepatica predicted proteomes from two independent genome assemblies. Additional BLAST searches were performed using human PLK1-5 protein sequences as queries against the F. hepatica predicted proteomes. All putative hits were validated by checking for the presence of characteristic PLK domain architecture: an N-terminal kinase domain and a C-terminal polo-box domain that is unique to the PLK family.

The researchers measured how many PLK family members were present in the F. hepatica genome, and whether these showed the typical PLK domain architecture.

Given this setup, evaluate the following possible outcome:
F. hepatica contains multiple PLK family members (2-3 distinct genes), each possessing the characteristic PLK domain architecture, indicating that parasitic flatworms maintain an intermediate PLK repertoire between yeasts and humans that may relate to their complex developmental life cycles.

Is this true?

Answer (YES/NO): YES